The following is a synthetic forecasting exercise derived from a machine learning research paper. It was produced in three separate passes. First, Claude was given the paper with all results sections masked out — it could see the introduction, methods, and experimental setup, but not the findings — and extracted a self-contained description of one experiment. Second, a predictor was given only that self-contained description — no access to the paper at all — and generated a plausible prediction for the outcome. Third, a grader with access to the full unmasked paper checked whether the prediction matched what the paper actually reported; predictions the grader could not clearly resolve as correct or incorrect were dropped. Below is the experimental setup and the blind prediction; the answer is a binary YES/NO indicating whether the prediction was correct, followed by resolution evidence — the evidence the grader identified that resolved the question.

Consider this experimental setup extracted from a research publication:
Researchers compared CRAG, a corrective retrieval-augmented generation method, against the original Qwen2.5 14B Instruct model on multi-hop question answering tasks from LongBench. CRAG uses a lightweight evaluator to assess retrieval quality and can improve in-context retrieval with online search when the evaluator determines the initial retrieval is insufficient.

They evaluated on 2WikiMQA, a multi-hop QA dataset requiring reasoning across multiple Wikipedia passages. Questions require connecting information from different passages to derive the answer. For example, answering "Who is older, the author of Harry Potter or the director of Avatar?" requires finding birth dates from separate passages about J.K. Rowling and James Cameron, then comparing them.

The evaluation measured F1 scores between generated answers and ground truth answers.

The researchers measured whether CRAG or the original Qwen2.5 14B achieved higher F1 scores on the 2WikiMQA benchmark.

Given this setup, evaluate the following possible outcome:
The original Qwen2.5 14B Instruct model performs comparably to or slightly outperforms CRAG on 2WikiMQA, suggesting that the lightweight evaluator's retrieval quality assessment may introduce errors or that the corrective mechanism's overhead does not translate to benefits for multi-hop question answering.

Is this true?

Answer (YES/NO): NO